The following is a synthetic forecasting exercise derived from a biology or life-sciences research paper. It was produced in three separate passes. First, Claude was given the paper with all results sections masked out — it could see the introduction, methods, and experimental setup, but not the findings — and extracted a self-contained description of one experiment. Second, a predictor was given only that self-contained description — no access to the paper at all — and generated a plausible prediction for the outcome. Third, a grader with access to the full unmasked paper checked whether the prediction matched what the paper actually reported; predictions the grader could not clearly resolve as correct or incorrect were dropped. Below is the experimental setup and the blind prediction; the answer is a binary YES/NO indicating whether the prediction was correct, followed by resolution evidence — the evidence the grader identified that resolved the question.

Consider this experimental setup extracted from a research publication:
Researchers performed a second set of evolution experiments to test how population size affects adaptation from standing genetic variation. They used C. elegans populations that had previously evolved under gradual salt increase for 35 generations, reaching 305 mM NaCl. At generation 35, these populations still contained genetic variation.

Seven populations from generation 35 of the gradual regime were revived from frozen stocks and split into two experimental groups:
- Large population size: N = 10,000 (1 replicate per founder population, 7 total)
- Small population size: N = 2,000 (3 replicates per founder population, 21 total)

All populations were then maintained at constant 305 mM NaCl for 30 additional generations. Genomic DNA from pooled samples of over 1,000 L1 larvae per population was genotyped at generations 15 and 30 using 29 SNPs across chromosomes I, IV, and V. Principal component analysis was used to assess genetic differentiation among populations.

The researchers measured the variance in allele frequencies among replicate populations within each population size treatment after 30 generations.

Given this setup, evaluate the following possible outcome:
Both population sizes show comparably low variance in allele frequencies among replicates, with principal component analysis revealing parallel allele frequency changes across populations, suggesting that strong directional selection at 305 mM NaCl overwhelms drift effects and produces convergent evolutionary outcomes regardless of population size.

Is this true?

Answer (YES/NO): NO